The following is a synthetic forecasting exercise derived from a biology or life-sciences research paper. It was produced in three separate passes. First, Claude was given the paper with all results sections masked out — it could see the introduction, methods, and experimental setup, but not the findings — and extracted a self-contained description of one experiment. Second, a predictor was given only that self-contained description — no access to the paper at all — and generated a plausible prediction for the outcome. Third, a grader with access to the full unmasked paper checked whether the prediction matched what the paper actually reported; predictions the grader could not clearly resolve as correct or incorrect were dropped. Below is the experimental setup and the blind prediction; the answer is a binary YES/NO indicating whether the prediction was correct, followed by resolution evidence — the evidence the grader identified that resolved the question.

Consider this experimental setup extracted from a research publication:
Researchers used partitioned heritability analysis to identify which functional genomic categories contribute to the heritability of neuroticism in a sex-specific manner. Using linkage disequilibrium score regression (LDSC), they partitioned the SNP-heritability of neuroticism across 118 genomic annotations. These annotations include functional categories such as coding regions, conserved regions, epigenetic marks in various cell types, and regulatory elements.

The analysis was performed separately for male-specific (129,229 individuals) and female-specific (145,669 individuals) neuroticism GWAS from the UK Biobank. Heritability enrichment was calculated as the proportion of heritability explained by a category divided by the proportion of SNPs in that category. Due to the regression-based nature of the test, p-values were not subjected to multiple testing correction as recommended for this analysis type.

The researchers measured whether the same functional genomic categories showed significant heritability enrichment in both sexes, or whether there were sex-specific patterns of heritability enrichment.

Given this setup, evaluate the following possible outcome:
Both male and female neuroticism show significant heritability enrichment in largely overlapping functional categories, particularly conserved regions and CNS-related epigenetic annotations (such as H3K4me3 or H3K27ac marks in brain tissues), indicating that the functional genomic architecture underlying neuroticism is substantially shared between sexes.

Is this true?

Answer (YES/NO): NO